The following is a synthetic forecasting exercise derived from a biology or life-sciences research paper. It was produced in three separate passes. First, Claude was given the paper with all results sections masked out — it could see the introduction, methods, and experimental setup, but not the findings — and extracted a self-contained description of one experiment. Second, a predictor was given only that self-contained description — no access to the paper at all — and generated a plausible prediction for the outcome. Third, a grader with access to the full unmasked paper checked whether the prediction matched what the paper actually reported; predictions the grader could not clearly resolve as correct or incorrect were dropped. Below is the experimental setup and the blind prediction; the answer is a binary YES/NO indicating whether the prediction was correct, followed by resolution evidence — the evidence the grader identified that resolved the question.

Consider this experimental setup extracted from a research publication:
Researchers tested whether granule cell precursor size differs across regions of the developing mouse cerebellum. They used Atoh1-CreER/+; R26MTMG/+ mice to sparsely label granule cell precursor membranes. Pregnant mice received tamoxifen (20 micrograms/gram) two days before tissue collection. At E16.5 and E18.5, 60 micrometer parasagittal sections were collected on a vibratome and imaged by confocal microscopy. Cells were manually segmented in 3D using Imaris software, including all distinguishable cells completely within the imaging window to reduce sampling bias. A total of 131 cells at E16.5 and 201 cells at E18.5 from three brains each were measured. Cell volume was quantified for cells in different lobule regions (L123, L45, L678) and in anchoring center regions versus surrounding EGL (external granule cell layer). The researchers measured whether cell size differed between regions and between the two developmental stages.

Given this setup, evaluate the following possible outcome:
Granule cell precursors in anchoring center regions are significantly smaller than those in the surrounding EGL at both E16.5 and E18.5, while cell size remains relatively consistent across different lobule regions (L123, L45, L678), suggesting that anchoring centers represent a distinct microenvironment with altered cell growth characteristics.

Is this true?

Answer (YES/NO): NO